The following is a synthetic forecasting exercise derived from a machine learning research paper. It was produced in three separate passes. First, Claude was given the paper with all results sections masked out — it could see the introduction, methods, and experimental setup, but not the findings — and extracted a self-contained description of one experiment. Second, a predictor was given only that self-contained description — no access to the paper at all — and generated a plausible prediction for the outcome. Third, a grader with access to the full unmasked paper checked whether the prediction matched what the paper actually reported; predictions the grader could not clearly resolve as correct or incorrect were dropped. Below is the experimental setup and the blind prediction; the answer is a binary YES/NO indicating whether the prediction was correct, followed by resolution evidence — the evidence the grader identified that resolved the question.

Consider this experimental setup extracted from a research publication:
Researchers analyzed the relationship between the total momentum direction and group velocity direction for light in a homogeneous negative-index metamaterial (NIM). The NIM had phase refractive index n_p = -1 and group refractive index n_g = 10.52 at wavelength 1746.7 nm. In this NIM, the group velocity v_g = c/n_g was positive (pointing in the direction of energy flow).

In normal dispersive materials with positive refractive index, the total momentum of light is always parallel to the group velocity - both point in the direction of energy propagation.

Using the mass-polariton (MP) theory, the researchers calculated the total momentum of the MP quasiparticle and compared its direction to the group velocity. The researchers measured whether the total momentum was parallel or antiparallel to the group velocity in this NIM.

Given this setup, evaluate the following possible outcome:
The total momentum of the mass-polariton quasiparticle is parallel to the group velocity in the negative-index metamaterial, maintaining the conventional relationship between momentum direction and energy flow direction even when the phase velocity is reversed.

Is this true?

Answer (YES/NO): NO